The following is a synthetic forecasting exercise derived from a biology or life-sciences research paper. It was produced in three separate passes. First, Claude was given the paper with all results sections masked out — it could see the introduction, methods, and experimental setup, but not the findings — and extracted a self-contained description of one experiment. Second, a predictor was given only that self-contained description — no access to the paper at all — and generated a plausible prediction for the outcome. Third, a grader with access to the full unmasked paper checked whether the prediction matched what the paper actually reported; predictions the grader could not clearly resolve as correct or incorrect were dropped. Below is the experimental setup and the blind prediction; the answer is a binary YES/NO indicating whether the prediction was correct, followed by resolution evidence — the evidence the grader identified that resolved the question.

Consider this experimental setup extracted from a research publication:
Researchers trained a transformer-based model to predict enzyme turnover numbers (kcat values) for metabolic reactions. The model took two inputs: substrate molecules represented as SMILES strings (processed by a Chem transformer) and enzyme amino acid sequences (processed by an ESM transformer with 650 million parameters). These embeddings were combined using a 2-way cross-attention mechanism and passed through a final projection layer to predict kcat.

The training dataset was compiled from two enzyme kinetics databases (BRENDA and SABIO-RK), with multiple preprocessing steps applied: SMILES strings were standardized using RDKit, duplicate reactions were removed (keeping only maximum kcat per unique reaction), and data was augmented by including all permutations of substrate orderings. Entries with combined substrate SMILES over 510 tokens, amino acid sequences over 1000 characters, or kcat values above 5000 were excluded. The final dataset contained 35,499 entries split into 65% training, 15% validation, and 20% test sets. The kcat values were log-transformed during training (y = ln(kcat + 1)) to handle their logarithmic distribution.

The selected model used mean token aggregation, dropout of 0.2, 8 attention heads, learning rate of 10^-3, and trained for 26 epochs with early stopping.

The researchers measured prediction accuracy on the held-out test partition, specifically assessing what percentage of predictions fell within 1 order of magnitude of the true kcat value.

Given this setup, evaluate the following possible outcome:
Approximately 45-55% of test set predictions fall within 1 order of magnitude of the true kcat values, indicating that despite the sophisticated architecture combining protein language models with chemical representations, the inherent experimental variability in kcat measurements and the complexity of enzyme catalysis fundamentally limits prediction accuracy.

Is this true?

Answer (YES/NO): NO